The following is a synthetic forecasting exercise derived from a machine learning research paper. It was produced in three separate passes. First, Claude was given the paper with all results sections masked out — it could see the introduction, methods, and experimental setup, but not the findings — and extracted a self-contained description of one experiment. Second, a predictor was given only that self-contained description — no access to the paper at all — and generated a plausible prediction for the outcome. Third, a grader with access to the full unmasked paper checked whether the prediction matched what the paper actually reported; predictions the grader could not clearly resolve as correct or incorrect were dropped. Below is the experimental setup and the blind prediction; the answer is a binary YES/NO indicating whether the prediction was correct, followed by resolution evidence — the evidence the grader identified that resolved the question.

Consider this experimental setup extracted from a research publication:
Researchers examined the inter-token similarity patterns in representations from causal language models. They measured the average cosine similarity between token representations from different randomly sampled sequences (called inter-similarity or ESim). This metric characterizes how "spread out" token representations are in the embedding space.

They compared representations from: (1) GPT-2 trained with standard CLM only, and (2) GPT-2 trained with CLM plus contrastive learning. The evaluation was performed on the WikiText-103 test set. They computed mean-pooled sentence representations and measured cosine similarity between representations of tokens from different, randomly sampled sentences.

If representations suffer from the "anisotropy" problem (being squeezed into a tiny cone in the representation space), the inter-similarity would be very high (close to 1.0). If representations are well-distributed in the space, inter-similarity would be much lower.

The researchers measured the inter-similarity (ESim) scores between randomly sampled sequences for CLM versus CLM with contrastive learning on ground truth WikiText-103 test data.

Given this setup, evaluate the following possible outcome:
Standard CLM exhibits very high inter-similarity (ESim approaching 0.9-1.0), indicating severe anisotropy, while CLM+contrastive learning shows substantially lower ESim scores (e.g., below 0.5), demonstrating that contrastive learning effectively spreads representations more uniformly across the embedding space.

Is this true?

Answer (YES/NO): YES